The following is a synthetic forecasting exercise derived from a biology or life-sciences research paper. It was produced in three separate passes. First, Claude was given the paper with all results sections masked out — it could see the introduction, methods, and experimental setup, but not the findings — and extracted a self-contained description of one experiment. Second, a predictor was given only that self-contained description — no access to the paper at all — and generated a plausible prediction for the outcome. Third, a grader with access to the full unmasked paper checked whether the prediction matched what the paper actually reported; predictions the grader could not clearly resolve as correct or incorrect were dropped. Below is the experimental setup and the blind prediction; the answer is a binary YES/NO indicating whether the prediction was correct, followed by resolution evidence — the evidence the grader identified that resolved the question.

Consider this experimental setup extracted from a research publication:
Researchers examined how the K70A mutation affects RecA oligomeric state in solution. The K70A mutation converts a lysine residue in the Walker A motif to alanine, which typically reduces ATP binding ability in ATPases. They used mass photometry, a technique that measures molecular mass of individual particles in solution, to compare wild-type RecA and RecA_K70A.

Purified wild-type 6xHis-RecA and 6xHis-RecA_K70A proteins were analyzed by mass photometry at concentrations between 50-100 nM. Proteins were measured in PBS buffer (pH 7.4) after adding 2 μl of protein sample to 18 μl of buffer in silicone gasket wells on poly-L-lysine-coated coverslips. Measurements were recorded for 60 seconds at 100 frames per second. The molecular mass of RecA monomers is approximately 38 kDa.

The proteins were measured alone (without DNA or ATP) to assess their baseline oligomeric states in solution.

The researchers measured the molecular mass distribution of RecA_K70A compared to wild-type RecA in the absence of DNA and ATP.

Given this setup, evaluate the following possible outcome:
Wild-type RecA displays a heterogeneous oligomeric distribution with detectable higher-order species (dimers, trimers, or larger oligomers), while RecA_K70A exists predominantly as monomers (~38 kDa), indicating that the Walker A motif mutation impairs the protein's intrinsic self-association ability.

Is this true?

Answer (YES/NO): NO